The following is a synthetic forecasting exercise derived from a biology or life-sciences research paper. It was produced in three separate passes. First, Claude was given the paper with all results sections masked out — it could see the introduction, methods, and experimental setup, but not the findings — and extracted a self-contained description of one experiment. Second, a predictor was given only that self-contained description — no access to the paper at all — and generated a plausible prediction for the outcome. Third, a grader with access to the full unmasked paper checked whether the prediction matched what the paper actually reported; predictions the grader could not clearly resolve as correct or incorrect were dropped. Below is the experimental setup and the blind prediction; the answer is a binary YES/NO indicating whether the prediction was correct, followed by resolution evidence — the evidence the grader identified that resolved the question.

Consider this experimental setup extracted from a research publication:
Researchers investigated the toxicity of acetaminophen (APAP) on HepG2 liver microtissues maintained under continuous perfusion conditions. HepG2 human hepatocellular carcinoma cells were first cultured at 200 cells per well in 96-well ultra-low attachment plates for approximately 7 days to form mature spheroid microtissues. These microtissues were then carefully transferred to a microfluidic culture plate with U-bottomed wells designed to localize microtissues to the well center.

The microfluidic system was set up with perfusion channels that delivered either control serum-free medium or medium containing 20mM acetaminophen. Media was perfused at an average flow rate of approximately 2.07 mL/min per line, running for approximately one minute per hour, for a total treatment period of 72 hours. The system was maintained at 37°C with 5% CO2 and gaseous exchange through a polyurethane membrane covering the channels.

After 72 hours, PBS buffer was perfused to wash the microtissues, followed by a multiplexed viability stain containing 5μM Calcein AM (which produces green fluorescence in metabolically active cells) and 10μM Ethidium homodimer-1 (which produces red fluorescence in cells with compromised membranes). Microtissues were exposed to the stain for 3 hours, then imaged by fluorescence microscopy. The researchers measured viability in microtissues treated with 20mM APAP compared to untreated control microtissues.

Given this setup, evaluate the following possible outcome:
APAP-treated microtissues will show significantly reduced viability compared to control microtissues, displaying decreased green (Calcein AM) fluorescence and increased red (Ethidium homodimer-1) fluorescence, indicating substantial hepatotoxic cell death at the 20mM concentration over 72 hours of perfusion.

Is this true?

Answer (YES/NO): NO